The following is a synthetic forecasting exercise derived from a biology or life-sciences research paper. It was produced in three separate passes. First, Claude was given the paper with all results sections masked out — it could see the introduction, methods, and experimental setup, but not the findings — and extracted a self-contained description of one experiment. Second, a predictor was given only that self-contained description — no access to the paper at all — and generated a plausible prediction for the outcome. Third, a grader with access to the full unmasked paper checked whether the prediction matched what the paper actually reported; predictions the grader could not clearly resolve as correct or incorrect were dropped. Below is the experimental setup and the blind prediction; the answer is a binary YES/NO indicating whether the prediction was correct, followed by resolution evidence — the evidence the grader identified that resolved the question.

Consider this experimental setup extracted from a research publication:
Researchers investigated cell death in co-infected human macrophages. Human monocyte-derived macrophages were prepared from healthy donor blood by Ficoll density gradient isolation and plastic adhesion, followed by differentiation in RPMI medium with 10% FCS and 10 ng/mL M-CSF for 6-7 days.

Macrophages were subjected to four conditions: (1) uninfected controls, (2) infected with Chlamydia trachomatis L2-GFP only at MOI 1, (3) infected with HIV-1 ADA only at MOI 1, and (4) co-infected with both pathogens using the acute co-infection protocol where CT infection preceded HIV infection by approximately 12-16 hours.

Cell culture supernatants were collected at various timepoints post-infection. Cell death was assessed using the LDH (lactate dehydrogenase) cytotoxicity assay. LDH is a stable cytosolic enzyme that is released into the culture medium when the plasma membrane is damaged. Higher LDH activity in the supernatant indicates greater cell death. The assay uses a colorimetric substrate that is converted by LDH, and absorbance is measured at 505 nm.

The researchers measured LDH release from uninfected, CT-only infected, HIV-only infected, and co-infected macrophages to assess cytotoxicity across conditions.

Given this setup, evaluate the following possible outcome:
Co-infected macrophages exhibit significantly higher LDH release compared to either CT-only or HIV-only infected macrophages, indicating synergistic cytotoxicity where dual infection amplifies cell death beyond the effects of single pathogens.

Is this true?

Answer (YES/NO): NO